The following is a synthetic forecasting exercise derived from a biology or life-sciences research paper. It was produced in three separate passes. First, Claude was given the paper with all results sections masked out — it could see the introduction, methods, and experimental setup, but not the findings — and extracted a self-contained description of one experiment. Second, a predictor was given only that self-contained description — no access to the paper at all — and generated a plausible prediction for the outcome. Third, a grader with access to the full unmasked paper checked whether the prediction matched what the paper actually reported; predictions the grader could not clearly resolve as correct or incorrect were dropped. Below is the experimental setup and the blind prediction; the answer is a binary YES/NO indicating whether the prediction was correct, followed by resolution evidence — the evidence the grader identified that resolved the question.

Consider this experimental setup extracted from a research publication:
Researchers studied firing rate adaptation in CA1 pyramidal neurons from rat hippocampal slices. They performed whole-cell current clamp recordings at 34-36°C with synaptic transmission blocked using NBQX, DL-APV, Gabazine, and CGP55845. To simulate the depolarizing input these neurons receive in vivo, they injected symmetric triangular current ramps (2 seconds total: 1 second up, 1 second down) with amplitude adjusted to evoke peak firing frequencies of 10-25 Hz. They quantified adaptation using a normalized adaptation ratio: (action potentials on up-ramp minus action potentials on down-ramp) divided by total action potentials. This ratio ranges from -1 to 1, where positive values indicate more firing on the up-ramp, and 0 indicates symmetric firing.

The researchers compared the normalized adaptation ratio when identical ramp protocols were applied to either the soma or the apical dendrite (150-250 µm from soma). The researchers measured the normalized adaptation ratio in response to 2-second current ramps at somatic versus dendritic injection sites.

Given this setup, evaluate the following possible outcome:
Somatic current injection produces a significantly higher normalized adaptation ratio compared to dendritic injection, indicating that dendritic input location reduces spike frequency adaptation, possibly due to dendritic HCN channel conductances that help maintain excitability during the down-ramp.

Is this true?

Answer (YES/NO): NO